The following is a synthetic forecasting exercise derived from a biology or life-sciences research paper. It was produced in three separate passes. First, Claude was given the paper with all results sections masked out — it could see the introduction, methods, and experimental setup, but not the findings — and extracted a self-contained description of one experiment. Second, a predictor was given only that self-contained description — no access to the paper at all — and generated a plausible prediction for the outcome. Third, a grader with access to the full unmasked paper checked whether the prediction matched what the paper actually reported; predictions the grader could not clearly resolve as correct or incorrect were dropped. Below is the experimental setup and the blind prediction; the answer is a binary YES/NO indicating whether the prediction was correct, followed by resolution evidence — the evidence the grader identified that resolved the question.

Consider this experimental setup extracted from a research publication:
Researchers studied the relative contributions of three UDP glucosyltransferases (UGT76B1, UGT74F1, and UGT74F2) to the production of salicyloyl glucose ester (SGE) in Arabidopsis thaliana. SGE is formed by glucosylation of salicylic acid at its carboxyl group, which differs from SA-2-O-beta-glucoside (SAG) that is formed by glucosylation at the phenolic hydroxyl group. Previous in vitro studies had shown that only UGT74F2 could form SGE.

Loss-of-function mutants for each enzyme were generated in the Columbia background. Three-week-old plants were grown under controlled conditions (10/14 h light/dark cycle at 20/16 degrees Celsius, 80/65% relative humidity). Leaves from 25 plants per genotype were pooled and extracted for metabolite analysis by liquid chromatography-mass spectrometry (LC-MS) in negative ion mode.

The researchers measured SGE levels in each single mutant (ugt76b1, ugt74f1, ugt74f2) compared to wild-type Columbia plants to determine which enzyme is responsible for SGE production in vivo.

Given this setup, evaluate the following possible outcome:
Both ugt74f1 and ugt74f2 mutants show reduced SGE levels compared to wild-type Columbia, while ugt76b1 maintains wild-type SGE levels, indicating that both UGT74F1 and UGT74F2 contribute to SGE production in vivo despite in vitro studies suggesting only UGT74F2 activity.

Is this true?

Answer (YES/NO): NO